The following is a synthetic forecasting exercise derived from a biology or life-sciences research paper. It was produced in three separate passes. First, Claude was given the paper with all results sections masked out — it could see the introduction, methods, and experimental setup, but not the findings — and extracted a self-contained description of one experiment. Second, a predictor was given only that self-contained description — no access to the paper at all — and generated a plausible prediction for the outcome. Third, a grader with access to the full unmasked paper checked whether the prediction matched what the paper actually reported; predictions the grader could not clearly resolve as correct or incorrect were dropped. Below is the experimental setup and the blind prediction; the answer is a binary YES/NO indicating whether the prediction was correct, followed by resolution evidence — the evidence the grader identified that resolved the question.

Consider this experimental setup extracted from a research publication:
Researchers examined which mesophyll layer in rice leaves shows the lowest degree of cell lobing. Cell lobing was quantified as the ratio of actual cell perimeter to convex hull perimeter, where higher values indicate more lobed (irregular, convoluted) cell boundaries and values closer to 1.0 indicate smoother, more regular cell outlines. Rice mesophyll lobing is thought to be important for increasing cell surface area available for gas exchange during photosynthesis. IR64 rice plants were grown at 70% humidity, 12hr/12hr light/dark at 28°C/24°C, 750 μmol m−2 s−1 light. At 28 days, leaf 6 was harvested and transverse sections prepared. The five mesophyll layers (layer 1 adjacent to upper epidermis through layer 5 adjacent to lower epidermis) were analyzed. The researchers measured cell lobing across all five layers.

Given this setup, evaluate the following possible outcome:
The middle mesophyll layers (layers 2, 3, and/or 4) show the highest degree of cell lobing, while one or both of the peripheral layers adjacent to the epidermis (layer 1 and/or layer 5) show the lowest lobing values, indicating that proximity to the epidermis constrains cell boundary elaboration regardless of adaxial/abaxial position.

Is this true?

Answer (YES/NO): NO